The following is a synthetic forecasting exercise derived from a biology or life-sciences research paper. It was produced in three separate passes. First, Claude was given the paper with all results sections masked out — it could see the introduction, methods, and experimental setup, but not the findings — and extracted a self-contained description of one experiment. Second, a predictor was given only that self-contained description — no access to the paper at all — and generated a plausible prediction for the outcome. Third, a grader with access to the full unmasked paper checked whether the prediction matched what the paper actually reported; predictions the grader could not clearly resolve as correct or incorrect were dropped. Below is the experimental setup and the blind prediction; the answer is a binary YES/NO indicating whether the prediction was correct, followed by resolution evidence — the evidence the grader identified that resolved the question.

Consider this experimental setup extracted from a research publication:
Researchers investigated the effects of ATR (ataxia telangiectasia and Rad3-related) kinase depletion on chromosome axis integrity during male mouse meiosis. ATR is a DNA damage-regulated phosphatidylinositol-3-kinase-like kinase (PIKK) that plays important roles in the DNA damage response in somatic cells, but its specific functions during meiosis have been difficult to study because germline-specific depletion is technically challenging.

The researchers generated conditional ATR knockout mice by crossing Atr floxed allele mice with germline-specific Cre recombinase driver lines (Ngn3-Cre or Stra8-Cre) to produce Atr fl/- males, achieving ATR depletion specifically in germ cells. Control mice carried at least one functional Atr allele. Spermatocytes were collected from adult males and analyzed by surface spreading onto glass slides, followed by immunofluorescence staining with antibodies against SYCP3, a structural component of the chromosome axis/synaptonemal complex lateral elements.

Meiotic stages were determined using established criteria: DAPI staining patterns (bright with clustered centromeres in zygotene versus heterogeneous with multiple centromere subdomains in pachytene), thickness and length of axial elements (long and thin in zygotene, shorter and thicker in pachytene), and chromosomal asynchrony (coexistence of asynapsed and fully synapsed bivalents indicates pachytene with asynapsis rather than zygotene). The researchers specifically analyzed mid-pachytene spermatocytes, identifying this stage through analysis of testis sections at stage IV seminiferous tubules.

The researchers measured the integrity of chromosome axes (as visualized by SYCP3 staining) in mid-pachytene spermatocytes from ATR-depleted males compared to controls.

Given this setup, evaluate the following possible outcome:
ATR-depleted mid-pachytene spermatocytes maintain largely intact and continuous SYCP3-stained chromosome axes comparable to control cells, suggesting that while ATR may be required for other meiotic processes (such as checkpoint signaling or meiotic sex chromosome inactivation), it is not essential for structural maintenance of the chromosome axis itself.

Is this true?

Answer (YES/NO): NO